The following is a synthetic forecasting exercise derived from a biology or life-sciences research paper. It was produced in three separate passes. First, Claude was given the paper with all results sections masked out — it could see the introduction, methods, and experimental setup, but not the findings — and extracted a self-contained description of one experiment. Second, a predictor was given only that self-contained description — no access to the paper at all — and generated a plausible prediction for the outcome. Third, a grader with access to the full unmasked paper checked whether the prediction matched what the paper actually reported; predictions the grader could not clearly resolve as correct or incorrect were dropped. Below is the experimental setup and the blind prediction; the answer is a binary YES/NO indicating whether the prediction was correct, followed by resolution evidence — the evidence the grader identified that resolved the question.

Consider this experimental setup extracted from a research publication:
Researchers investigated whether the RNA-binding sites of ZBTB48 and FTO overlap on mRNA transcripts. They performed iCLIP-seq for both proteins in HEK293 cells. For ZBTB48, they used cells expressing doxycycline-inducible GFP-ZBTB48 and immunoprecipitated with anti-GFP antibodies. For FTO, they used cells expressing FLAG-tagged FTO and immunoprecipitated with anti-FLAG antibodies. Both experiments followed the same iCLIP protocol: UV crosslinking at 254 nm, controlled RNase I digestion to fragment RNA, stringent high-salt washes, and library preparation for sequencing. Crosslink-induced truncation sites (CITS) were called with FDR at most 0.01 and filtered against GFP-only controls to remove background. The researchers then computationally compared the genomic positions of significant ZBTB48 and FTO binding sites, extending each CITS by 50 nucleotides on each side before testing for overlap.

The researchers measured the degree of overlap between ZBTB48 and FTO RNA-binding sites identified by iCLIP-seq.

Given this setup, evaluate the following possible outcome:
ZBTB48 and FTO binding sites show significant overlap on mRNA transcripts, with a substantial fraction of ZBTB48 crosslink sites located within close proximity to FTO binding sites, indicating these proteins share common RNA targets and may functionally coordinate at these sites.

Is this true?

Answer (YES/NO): YES